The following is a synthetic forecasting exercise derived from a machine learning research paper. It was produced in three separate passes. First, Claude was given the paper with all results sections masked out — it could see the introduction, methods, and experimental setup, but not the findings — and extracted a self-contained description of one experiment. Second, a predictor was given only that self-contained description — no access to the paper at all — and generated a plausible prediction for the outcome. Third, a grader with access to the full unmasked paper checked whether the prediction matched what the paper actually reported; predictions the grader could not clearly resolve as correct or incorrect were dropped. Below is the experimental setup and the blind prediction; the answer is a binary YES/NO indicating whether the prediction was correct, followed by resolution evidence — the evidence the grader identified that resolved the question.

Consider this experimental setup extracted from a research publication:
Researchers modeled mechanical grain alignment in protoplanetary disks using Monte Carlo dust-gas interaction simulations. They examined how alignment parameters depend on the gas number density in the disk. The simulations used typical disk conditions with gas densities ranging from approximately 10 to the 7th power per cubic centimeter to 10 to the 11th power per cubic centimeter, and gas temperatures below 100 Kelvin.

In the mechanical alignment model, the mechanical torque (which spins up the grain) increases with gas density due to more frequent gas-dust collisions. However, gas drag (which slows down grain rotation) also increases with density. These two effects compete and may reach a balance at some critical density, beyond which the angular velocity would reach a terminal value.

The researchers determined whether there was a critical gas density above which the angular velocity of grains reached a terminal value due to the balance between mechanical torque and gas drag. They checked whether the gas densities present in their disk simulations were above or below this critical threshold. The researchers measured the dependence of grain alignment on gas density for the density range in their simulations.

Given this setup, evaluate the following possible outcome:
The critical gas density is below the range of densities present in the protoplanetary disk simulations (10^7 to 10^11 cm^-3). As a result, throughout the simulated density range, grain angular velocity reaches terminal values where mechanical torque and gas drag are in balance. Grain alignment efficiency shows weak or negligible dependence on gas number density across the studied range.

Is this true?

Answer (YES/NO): YES